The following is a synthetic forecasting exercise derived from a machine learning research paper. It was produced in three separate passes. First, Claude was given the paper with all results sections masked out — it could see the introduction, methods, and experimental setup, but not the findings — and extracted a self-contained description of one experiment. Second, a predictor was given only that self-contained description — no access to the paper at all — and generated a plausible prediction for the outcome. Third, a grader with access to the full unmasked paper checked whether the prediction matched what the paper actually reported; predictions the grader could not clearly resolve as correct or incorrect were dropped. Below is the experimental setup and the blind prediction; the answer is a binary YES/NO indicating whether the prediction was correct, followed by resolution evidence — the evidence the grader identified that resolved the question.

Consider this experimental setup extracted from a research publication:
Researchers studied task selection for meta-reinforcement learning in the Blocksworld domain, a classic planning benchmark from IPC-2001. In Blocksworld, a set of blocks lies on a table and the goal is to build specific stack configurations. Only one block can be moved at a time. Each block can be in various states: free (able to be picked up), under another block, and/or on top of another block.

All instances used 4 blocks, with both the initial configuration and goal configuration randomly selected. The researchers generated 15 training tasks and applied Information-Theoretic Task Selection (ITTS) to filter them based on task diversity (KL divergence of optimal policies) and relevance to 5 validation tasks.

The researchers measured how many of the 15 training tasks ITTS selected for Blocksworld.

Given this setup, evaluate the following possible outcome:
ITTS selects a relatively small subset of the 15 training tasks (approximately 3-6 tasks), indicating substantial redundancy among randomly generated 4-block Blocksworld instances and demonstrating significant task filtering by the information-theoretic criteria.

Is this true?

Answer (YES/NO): NO